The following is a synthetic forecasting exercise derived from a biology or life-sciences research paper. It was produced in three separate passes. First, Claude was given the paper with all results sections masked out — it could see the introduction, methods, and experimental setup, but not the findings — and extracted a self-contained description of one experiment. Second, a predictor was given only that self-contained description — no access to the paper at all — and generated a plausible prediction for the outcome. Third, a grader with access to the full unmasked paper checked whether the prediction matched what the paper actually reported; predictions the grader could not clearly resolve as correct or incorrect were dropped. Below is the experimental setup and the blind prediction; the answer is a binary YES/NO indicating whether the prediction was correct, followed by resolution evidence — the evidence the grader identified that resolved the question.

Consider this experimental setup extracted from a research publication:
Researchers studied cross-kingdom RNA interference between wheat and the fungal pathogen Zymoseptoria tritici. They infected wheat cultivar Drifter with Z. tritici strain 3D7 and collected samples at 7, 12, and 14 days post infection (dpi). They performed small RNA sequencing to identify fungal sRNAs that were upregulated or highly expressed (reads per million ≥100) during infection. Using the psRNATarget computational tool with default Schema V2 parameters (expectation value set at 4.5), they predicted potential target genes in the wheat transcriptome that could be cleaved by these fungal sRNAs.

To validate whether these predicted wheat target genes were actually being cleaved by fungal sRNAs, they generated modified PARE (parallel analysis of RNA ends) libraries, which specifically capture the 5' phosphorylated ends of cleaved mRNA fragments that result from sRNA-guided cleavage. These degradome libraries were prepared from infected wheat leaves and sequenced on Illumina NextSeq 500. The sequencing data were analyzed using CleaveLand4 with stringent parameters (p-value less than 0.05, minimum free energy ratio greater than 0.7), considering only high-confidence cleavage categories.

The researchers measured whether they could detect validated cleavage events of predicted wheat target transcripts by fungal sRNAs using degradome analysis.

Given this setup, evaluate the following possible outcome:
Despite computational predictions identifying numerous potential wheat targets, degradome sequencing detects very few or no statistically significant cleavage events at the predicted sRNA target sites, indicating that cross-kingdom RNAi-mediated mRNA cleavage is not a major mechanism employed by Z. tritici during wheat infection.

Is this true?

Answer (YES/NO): YES